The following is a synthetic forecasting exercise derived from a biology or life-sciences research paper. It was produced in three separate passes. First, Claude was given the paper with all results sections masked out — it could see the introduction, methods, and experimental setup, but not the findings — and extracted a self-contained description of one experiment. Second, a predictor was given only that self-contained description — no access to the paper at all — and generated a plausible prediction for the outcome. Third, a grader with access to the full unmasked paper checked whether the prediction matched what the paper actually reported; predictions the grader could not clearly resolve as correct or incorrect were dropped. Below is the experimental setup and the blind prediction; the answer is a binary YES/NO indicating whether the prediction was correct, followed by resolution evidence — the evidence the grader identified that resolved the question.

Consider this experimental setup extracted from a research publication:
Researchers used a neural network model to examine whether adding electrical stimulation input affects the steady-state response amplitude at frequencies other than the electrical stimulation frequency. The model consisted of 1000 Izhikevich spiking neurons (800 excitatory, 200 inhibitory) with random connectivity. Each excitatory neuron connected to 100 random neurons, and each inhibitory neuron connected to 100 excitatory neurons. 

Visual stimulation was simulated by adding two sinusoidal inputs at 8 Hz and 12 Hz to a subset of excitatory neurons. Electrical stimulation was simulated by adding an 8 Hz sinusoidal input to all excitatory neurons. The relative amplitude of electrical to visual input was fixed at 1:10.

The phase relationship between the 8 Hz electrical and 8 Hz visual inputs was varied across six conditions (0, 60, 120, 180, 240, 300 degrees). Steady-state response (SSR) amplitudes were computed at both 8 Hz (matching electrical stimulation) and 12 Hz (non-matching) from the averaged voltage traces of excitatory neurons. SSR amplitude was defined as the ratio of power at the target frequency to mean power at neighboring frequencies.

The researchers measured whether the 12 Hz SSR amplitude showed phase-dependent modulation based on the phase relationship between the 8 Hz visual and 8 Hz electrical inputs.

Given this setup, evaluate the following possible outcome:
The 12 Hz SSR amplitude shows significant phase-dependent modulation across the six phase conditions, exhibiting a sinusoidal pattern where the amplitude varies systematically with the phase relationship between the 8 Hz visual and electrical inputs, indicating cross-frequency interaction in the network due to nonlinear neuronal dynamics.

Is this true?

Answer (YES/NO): NO